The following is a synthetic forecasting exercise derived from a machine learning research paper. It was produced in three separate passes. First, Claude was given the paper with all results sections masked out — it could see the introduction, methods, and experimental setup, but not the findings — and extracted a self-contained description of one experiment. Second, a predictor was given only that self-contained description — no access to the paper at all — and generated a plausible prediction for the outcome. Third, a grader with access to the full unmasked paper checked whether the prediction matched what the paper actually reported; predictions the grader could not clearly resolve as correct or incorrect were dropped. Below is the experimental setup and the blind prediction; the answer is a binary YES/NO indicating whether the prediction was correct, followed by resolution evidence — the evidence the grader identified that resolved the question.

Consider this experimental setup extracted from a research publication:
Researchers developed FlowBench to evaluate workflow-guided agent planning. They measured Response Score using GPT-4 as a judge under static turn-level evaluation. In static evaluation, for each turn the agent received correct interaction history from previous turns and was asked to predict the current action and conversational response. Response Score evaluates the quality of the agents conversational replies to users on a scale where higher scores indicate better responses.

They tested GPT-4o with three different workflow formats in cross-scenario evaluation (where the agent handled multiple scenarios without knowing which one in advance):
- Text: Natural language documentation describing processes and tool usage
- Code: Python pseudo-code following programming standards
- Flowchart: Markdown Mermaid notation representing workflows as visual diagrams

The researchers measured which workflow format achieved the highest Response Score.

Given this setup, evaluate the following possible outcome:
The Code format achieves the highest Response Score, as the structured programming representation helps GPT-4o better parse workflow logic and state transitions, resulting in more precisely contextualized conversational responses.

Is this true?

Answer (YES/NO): NO